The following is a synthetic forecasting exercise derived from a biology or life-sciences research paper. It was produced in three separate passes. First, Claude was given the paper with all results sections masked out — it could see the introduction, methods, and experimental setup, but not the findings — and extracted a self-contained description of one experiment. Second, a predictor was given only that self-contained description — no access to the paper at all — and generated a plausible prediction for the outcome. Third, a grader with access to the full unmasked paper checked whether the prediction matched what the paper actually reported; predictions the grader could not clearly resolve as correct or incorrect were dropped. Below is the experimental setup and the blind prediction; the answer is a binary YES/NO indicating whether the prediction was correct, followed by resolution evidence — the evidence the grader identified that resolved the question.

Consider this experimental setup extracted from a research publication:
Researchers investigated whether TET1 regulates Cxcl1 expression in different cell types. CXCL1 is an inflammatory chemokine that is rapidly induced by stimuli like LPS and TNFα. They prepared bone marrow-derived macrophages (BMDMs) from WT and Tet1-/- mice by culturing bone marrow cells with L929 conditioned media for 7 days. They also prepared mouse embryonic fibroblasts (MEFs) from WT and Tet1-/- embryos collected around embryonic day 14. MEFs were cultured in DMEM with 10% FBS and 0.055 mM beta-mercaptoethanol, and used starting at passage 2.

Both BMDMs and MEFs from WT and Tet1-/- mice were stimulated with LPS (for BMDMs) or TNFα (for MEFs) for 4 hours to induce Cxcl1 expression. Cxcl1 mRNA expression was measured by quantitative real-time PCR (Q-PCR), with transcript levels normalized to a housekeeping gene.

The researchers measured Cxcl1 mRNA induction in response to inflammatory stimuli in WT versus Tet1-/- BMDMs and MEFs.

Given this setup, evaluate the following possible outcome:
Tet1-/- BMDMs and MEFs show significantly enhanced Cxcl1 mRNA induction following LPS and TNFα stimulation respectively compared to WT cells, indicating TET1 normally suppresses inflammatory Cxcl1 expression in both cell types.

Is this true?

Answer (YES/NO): NO